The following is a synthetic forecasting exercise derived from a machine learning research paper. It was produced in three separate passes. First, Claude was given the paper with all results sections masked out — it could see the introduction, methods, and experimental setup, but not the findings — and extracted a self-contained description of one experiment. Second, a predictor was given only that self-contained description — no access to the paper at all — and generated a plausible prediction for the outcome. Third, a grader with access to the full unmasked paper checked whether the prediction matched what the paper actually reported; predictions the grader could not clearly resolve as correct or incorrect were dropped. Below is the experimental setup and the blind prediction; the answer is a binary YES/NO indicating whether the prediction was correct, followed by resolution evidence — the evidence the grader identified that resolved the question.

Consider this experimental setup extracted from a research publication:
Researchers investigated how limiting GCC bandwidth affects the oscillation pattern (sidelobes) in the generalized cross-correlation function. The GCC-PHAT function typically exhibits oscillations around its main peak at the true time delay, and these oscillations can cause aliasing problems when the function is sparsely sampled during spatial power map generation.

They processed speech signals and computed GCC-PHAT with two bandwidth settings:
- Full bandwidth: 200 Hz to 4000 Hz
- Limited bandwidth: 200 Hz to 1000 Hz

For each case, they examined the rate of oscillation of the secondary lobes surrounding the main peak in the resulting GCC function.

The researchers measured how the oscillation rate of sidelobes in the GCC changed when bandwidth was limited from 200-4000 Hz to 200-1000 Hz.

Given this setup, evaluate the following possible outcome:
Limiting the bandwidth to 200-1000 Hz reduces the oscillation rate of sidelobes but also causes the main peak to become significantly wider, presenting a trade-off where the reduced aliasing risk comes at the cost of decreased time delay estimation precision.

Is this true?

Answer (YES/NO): NO